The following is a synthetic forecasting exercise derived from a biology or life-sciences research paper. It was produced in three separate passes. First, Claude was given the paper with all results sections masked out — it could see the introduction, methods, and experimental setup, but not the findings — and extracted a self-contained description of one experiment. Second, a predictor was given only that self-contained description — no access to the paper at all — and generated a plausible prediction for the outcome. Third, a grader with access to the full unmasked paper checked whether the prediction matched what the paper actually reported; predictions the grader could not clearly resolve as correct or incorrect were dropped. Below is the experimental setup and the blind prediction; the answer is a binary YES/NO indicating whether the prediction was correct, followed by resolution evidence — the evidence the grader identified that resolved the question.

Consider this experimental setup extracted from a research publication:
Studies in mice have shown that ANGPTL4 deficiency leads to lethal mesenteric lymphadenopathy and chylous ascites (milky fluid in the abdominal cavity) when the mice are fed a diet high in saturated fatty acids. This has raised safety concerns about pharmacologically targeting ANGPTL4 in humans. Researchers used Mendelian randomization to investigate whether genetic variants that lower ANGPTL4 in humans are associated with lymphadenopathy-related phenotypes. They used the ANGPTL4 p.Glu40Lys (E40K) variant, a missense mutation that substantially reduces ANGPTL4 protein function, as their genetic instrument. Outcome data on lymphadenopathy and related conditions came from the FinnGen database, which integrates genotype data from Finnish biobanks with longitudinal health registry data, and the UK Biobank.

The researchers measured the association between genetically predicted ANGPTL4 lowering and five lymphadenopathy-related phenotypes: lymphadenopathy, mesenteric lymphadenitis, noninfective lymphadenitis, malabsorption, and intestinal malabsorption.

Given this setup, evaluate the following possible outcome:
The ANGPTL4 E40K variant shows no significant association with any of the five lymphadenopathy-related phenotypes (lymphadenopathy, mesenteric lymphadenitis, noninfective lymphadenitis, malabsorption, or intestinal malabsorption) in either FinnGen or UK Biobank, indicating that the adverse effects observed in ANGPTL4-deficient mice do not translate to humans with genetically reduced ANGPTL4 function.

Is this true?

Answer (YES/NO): YES